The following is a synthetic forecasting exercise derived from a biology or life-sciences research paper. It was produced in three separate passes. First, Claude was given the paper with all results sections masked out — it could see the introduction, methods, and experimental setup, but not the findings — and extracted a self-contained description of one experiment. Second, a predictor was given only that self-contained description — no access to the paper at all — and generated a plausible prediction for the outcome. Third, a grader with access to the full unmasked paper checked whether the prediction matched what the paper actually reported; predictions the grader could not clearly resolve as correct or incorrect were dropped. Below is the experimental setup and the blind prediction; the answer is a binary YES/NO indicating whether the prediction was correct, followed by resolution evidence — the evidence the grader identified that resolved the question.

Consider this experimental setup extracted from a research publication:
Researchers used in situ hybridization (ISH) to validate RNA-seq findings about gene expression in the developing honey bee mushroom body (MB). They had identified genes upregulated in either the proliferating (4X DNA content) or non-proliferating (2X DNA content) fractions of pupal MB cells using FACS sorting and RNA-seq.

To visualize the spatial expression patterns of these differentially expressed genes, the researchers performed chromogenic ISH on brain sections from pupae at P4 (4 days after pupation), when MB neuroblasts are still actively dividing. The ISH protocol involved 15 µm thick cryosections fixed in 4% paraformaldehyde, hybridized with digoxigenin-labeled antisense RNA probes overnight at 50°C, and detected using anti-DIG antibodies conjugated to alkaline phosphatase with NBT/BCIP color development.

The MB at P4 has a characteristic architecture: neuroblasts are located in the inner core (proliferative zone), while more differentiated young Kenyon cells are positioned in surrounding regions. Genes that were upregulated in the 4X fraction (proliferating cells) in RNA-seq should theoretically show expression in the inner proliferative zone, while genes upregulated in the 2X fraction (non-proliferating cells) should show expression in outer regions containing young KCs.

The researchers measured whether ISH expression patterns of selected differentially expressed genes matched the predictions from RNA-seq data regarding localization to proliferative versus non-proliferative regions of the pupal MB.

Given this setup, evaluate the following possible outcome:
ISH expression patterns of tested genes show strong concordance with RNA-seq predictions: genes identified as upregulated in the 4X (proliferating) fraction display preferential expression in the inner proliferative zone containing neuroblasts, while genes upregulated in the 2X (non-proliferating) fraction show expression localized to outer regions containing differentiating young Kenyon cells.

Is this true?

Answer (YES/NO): YES